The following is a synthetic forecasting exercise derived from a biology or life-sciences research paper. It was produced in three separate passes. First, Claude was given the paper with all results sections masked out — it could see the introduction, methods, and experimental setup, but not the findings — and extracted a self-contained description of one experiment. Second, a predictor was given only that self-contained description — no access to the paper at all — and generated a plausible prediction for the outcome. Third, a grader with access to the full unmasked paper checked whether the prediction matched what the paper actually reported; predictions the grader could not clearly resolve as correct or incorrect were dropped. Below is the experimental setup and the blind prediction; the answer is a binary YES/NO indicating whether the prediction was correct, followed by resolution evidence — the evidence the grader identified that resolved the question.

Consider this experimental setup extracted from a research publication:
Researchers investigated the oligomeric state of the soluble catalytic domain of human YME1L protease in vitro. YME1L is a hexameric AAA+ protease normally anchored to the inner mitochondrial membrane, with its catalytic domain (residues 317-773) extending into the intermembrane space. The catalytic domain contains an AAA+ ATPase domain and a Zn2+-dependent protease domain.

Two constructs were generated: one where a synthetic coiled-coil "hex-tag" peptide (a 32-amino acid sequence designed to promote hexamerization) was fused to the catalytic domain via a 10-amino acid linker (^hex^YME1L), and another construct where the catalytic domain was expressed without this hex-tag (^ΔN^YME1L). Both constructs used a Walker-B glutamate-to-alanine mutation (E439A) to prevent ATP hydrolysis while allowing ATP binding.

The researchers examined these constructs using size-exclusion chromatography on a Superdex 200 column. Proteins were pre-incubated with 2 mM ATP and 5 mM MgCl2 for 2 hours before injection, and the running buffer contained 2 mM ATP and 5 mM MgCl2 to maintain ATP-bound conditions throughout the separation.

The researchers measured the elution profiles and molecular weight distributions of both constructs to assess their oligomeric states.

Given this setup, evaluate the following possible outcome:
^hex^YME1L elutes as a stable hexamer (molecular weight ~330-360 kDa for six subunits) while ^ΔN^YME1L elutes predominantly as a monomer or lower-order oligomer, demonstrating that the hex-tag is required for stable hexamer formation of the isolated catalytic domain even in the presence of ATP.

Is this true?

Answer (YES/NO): YES